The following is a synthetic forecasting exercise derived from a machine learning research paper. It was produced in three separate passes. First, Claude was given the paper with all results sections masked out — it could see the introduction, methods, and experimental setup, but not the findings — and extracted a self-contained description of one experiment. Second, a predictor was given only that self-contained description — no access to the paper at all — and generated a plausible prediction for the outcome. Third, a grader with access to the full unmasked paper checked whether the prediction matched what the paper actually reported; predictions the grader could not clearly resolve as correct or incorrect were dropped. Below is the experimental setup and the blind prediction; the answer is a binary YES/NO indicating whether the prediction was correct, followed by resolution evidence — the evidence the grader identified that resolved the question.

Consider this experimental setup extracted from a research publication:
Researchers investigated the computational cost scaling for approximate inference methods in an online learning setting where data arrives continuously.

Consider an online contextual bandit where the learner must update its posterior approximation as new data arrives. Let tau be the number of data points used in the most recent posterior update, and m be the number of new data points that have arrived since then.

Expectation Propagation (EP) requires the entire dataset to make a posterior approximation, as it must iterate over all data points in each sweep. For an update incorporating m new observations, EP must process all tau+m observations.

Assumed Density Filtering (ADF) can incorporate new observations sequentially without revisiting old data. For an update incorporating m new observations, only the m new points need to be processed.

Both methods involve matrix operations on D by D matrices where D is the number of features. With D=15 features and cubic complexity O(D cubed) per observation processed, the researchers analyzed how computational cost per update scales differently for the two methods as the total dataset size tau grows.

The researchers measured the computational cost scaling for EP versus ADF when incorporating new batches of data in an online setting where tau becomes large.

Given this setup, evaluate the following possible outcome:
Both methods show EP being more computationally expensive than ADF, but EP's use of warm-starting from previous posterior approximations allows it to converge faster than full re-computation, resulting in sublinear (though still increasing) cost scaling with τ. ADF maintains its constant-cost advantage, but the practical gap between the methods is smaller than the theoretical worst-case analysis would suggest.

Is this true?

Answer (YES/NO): NO